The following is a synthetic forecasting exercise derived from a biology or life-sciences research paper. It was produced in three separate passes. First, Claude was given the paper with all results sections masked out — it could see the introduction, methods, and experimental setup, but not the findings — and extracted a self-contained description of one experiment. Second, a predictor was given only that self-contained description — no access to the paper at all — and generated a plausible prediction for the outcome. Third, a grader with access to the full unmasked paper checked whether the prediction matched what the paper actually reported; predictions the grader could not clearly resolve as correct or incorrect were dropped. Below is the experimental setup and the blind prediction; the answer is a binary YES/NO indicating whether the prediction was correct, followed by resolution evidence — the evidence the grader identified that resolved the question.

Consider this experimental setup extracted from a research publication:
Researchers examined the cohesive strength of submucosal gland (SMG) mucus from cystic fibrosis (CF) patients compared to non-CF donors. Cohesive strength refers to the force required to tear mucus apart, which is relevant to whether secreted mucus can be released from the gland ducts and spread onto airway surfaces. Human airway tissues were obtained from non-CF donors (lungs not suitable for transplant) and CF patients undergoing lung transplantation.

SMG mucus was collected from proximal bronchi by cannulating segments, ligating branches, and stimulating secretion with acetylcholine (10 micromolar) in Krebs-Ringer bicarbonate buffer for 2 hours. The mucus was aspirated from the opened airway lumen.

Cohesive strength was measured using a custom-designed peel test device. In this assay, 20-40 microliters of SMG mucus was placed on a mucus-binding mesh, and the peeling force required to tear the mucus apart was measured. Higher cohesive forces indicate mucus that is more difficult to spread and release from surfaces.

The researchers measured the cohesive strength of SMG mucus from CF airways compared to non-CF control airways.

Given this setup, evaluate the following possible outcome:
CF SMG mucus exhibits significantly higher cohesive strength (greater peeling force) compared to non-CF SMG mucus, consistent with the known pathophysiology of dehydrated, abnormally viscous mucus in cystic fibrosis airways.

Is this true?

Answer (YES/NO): YES